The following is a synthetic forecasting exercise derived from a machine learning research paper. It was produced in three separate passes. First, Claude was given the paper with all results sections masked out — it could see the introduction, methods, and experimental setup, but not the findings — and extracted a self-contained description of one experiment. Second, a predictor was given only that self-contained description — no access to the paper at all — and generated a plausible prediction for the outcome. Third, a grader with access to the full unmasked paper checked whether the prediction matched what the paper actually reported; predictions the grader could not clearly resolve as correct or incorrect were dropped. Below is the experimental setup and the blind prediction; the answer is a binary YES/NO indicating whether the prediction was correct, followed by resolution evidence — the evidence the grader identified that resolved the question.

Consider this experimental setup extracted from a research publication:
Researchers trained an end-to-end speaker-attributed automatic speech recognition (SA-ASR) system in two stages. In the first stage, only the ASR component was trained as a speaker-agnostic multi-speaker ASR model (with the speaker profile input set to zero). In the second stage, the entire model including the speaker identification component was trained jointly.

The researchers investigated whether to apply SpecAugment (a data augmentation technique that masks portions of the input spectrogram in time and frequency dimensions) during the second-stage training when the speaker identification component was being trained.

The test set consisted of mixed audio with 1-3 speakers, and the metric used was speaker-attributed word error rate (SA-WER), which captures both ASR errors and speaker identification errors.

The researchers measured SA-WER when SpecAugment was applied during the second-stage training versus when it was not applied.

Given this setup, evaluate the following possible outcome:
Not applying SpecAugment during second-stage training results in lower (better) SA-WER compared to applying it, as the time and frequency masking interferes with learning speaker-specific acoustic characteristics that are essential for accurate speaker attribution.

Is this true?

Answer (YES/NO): YES